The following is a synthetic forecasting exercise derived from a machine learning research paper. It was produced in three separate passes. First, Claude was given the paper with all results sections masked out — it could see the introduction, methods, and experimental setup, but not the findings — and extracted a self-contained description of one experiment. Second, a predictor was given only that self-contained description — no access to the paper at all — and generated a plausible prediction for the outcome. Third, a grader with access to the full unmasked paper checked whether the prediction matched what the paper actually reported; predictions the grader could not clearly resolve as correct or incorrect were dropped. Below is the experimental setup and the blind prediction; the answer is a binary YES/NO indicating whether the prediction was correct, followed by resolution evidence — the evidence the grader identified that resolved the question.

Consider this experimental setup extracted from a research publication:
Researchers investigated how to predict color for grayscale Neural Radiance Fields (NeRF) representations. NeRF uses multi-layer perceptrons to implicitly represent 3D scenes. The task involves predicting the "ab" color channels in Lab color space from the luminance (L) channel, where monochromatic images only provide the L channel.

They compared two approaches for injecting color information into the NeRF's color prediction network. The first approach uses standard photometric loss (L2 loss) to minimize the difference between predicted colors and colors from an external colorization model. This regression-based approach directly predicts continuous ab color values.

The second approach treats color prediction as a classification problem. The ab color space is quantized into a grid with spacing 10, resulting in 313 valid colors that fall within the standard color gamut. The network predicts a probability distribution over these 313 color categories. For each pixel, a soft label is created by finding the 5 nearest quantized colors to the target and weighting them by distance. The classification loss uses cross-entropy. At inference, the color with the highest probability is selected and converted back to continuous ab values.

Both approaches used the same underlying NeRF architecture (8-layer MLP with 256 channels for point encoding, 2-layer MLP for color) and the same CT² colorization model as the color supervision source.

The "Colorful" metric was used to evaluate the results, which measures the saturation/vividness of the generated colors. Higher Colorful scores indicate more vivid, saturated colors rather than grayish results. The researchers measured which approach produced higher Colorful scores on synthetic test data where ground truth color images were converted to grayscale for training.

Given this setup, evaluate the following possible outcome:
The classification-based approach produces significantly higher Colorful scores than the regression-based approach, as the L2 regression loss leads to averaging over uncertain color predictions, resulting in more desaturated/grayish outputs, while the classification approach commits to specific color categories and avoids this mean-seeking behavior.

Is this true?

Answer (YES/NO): YES